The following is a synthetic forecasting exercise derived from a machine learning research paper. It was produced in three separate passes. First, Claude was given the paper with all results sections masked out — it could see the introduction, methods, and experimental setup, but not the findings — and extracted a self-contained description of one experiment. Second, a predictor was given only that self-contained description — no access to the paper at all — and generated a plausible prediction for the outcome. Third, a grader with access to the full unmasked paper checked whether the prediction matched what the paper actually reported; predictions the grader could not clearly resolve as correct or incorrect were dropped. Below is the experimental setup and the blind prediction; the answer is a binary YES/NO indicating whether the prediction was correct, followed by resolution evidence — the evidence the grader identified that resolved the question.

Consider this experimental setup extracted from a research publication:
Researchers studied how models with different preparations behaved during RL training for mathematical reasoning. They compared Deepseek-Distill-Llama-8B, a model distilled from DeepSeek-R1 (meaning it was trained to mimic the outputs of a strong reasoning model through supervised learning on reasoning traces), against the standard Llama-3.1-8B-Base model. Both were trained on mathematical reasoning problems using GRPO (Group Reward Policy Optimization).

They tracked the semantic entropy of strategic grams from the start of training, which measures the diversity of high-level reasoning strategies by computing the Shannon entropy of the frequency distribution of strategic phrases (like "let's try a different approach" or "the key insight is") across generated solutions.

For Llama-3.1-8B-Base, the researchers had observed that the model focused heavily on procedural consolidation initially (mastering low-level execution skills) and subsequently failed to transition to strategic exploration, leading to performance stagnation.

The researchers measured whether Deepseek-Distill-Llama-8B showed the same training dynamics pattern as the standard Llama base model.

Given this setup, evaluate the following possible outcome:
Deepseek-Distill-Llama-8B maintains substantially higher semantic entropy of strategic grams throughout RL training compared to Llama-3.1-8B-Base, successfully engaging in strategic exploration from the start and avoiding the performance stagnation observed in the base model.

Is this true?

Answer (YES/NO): YES